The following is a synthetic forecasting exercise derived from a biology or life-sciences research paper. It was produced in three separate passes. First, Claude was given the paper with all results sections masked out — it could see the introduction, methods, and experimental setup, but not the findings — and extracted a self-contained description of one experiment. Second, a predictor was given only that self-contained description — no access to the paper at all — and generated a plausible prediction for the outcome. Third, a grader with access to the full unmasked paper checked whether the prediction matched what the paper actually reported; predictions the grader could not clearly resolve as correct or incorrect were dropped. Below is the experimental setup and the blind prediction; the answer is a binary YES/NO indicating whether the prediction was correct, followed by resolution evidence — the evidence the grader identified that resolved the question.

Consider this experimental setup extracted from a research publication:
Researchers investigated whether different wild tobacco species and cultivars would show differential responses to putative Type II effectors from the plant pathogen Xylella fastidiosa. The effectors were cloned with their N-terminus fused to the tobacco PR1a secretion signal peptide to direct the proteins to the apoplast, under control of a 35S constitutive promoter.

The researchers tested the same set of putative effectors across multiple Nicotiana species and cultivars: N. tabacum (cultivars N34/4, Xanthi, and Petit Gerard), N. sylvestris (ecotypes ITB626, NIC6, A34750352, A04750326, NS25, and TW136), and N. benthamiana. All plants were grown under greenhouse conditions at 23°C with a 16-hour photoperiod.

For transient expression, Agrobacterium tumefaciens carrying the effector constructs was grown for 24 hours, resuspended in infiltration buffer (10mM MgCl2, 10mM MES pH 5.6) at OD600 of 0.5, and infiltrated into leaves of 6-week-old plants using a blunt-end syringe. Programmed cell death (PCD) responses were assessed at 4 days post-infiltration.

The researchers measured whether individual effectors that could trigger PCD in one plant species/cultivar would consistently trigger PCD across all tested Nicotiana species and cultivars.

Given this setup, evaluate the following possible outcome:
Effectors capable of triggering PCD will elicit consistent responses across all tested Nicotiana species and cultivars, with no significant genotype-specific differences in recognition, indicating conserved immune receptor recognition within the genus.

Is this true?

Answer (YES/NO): NO